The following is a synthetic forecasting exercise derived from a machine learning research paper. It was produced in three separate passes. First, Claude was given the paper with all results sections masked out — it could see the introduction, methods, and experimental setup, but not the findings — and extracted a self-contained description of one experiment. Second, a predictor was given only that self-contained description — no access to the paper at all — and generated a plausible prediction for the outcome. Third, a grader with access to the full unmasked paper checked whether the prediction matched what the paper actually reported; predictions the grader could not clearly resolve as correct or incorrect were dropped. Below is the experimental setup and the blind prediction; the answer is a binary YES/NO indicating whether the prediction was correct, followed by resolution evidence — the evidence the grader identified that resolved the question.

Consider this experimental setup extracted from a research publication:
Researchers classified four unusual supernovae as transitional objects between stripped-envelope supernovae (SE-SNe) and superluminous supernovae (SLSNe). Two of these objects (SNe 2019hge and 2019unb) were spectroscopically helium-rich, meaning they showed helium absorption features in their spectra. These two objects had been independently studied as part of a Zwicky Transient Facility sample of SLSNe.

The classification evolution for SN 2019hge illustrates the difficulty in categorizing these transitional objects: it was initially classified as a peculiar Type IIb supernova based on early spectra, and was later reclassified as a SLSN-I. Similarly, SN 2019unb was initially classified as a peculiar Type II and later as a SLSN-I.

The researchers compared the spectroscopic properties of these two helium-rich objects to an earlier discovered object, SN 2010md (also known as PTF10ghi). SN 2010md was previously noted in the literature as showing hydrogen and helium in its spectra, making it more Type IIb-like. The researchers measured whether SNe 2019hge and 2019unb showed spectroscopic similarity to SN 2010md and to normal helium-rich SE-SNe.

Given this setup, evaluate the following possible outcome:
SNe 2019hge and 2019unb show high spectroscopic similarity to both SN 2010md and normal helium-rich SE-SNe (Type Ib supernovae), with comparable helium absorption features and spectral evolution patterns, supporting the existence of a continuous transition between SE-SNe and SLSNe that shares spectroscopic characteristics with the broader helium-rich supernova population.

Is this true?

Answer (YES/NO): NO